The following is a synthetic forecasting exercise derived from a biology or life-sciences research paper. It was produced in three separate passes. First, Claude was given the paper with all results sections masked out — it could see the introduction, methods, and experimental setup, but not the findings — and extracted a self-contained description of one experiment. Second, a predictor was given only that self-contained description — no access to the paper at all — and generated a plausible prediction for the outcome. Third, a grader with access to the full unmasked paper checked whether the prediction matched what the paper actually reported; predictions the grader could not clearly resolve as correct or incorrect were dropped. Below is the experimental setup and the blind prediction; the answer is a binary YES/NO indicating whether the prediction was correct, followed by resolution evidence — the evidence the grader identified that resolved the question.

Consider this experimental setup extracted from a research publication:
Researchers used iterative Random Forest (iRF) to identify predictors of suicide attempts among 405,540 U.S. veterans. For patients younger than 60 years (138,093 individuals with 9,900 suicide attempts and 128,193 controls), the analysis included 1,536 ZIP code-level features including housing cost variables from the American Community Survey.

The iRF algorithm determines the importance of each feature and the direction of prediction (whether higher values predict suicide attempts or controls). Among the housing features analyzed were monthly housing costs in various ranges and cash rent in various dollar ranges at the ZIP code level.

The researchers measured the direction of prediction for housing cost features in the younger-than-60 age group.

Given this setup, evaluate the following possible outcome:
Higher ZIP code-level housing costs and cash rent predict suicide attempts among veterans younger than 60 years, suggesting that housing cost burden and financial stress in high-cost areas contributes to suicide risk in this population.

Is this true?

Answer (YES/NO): NO